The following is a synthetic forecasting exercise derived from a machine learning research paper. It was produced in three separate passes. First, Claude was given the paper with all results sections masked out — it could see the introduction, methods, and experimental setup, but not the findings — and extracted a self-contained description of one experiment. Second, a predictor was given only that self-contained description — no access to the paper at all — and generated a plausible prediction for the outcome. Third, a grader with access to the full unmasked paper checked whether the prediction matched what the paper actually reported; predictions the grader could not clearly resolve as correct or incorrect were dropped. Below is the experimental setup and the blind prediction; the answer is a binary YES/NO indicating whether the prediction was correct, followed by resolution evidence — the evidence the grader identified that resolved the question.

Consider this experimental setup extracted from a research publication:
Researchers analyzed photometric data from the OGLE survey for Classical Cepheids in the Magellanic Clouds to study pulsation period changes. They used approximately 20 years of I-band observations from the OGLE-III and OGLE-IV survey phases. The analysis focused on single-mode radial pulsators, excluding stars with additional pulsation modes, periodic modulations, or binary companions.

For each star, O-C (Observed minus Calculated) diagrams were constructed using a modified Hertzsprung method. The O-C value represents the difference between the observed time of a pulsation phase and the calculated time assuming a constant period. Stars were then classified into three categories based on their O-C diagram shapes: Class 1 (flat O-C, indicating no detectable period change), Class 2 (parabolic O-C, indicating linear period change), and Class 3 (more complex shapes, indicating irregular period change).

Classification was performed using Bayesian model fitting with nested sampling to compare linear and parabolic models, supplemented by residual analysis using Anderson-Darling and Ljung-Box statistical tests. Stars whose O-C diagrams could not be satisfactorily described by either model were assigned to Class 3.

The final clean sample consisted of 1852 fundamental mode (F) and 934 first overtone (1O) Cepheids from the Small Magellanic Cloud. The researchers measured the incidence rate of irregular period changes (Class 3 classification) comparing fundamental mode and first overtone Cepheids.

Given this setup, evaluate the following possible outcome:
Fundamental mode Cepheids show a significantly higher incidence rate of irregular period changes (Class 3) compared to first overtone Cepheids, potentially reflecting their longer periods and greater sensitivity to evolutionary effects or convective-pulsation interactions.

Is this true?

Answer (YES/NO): NO